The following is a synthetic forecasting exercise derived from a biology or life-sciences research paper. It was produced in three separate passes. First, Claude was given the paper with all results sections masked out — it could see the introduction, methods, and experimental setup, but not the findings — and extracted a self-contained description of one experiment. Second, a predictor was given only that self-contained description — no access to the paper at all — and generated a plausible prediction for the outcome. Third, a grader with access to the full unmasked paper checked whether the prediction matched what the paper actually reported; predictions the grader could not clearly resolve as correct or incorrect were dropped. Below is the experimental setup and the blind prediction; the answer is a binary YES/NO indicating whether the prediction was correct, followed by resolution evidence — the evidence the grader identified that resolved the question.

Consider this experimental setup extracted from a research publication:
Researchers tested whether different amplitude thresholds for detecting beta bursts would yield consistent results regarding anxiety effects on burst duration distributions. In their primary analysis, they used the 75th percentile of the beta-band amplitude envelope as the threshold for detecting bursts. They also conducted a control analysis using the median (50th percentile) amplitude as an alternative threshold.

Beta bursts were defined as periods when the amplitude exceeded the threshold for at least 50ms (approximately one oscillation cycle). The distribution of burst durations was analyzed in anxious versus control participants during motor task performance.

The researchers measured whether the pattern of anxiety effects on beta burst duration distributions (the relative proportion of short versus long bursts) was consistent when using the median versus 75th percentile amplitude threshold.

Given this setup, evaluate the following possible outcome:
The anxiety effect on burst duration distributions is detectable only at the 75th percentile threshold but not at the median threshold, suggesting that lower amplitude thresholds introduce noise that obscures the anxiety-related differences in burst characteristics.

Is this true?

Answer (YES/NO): NO